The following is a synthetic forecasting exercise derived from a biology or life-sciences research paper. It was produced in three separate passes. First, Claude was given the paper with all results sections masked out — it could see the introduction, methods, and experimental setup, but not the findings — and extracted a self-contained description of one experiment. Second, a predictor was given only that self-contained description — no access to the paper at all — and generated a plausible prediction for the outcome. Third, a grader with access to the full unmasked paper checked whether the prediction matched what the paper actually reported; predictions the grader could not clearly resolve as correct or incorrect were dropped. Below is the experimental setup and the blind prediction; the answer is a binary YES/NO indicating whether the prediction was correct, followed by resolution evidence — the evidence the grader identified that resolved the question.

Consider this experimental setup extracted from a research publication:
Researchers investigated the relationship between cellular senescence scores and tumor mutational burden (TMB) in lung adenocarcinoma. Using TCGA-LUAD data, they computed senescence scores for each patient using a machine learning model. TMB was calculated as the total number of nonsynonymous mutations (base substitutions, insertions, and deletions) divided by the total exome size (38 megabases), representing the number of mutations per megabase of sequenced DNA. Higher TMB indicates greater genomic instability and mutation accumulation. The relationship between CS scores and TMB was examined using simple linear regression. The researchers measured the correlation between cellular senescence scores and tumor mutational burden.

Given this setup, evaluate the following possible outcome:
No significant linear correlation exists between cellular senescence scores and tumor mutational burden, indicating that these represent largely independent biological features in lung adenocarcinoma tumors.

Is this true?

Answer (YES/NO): NO